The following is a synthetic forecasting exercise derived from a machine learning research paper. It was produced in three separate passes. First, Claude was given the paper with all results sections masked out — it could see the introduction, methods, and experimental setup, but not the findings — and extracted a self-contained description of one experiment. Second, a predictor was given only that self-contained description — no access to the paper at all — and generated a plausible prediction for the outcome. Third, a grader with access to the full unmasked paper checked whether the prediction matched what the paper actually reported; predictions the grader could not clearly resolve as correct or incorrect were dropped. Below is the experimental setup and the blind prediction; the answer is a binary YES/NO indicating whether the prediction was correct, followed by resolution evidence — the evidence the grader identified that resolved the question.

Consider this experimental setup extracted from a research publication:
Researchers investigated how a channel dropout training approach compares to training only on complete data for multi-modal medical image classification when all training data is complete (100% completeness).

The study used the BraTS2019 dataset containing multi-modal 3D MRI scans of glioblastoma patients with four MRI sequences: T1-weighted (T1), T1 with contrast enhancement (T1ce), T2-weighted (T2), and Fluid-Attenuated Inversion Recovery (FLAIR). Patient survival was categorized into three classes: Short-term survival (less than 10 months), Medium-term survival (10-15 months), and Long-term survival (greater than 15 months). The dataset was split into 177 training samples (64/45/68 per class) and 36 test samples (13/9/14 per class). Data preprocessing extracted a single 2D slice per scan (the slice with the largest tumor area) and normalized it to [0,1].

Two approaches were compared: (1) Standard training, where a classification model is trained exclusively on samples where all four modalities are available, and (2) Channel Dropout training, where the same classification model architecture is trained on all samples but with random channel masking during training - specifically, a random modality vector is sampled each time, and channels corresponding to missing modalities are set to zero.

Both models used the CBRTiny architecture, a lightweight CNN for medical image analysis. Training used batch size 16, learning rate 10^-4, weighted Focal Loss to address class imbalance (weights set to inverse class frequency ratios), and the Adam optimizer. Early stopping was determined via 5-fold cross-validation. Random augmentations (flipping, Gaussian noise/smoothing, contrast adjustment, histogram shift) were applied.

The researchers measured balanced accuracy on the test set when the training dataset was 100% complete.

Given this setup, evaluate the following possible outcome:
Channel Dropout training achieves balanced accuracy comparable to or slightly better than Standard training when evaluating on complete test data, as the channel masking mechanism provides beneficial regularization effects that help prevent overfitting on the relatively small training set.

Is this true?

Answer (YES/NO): NO